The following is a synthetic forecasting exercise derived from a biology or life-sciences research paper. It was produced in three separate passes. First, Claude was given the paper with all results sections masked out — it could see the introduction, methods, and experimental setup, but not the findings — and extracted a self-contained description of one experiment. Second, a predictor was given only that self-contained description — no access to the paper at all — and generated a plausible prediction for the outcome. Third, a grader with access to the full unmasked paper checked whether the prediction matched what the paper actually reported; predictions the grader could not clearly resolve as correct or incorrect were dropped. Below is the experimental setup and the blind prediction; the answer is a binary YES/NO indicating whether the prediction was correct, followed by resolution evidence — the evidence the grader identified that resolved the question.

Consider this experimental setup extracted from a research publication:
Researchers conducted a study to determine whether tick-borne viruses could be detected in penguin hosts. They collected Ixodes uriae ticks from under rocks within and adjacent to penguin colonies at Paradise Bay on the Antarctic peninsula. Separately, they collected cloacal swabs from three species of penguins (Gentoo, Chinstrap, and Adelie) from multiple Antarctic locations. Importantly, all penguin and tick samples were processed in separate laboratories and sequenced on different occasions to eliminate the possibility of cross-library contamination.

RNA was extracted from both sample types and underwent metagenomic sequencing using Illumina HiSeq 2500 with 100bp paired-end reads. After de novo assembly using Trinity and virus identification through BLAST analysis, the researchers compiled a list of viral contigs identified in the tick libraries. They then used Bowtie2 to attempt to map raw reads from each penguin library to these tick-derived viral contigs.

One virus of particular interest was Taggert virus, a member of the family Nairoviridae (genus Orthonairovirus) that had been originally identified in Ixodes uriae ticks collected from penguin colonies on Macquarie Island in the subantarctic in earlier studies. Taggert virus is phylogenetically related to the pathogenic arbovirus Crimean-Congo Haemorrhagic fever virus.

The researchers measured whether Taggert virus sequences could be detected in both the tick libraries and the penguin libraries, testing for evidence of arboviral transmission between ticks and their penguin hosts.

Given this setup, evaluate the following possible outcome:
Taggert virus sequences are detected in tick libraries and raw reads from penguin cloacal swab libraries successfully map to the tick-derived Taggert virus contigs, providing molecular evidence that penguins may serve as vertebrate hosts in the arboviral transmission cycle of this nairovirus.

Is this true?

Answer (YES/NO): YES